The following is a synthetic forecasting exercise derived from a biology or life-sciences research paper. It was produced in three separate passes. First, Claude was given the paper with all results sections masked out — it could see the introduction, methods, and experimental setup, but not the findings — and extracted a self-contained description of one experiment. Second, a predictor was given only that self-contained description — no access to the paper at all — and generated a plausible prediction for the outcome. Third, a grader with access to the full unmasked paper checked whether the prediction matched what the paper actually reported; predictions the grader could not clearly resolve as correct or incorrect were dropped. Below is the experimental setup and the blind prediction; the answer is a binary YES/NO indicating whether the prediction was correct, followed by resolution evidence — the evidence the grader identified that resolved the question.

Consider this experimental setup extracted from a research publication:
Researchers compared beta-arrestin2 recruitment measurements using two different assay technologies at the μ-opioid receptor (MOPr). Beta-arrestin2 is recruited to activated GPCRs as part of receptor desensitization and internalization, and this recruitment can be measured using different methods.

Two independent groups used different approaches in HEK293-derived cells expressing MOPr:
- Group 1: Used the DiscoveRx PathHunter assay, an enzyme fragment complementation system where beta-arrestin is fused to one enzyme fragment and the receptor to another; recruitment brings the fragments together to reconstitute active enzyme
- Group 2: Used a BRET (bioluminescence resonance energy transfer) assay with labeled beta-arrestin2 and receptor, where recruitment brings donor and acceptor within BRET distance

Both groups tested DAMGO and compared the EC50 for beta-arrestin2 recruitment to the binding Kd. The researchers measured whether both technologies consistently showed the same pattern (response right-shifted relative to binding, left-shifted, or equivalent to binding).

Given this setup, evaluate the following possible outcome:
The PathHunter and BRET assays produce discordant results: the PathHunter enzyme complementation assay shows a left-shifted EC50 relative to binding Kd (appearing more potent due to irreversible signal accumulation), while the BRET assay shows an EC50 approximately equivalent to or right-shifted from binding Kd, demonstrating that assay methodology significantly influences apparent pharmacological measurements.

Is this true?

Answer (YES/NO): NO